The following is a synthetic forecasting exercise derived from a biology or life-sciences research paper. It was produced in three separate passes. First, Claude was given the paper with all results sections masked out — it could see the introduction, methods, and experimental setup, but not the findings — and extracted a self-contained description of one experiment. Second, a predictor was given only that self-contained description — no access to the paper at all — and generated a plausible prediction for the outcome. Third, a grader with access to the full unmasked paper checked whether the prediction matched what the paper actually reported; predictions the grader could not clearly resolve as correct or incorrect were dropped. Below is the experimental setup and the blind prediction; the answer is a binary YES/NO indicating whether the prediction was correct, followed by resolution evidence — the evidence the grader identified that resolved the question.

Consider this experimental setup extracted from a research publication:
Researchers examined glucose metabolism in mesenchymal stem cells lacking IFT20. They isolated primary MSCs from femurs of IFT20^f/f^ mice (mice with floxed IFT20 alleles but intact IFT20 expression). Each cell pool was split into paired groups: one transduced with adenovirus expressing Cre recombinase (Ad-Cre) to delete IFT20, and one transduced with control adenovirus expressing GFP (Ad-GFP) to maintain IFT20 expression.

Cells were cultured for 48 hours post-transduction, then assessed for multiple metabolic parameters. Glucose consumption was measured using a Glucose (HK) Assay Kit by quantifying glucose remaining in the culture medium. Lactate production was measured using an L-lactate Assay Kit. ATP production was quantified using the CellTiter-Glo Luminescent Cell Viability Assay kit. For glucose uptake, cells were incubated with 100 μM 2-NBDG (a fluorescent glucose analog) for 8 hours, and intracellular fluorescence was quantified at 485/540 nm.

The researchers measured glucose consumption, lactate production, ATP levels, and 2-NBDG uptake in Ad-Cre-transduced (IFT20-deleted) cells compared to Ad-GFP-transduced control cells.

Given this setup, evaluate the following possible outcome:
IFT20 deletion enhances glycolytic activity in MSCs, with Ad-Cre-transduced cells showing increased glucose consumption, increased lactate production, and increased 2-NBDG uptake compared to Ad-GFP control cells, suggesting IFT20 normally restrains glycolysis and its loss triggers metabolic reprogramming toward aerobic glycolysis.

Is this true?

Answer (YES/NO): NO